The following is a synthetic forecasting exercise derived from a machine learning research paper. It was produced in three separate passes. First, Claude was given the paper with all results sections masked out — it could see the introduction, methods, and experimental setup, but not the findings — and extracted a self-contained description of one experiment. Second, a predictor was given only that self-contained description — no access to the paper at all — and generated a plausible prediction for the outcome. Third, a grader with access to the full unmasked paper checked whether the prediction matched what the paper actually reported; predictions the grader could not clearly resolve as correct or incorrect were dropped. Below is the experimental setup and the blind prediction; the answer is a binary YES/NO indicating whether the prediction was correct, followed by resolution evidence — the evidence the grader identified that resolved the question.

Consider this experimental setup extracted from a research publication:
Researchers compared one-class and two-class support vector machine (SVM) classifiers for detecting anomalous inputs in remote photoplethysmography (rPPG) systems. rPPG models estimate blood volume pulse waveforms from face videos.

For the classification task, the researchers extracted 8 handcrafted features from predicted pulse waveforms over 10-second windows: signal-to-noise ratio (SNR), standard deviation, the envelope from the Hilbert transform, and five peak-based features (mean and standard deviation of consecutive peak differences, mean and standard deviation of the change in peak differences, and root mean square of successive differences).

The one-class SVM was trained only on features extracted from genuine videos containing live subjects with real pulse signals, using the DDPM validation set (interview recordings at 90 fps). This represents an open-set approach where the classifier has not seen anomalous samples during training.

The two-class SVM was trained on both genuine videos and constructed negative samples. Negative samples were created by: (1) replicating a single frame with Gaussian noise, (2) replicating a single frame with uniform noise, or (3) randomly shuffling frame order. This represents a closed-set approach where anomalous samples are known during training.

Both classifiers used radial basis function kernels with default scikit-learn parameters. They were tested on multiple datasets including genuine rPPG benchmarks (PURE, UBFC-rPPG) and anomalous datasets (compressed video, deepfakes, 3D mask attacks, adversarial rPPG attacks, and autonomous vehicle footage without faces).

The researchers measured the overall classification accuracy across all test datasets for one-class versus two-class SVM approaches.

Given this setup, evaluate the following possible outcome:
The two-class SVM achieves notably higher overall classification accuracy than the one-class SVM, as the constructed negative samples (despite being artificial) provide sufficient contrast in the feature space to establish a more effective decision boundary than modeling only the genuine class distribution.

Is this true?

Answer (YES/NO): YES